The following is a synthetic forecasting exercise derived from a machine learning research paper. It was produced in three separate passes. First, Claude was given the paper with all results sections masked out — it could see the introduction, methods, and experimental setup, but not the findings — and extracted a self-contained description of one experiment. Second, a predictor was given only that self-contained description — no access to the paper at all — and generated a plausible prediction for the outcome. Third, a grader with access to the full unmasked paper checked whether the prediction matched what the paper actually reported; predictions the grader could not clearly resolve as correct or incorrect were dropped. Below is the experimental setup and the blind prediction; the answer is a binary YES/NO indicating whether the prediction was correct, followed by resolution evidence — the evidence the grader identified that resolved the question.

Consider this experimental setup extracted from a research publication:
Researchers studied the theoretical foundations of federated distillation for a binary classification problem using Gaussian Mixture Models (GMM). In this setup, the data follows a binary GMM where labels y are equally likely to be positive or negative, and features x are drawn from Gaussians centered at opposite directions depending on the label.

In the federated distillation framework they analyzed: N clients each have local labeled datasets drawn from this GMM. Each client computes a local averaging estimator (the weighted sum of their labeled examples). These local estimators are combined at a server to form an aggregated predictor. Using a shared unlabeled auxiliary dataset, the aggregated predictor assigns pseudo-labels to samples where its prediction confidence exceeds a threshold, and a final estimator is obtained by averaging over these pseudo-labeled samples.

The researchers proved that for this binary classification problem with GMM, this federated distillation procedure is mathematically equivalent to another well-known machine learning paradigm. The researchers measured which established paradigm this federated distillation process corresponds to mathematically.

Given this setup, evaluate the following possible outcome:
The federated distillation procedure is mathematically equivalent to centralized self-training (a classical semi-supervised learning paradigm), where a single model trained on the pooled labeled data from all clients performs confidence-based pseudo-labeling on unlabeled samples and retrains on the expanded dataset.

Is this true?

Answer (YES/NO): YES